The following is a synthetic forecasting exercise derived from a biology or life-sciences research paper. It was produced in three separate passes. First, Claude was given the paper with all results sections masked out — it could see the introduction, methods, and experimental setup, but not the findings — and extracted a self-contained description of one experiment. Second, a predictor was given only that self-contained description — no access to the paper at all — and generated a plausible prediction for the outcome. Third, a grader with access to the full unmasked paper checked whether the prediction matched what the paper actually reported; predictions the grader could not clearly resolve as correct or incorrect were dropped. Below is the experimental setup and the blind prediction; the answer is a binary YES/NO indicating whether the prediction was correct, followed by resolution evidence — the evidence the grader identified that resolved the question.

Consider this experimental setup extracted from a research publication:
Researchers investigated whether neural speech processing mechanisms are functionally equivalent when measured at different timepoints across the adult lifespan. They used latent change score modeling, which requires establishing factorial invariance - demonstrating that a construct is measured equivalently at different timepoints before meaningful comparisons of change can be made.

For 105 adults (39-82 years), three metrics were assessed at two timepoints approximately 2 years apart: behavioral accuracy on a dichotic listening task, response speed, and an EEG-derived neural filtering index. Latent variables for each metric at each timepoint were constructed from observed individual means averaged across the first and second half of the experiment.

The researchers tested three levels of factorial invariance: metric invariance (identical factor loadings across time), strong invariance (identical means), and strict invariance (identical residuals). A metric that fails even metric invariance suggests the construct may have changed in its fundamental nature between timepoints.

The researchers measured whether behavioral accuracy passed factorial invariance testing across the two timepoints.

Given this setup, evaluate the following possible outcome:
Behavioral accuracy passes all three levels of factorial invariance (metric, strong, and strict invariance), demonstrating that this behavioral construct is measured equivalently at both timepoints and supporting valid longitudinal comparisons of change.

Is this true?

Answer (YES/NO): YES